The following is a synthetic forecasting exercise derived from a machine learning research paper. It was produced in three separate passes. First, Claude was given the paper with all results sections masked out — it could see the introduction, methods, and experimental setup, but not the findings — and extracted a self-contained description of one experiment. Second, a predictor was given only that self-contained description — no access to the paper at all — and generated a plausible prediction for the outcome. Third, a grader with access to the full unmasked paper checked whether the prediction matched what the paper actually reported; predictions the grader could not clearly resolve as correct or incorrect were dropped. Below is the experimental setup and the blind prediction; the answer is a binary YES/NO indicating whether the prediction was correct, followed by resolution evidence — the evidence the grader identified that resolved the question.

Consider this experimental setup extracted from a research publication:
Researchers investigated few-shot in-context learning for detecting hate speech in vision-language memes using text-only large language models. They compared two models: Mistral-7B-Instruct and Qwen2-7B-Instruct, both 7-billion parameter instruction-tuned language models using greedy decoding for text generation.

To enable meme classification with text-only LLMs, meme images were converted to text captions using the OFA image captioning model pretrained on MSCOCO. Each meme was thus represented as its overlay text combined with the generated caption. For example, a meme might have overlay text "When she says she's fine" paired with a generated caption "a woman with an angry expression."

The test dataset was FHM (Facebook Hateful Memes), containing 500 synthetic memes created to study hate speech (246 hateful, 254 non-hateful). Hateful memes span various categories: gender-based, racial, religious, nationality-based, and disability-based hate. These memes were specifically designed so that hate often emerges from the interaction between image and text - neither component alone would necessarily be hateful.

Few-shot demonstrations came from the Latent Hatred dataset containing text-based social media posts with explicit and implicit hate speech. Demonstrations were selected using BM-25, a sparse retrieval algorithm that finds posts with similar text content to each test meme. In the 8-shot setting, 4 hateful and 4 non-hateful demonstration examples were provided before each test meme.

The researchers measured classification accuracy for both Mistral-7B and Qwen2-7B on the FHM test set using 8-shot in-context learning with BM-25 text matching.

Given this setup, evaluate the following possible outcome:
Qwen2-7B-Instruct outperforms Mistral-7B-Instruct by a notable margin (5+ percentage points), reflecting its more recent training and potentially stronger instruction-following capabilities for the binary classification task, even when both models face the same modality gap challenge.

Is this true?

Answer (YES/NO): NO